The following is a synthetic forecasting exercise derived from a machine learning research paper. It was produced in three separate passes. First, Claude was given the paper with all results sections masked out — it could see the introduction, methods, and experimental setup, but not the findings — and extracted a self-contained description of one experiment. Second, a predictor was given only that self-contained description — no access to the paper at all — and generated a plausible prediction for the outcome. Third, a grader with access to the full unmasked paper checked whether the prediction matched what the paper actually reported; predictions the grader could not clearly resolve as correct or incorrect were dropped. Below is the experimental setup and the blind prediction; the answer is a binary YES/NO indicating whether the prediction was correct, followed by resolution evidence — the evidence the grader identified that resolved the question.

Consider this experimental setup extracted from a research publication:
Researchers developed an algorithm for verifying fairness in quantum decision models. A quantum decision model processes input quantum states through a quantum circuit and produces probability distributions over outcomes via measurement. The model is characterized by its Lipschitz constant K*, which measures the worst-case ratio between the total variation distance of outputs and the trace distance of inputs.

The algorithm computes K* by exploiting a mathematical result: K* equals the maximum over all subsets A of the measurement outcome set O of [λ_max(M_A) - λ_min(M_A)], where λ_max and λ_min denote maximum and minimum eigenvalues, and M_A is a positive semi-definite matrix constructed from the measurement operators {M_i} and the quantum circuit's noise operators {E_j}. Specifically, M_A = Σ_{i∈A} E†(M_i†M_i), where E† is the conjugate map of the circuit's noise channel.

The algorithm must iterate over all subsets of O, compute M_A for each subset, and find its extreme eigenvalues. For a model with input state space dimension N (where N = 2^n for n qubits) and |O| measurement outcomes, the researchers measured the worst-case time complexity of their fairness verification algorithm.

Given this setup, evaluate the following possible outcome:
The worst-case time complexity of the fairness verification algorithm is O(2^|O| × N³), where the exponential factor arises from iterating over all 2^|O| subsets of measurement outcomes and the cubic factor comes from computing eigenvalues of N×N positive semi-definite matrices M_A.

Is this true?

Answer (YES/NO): NO